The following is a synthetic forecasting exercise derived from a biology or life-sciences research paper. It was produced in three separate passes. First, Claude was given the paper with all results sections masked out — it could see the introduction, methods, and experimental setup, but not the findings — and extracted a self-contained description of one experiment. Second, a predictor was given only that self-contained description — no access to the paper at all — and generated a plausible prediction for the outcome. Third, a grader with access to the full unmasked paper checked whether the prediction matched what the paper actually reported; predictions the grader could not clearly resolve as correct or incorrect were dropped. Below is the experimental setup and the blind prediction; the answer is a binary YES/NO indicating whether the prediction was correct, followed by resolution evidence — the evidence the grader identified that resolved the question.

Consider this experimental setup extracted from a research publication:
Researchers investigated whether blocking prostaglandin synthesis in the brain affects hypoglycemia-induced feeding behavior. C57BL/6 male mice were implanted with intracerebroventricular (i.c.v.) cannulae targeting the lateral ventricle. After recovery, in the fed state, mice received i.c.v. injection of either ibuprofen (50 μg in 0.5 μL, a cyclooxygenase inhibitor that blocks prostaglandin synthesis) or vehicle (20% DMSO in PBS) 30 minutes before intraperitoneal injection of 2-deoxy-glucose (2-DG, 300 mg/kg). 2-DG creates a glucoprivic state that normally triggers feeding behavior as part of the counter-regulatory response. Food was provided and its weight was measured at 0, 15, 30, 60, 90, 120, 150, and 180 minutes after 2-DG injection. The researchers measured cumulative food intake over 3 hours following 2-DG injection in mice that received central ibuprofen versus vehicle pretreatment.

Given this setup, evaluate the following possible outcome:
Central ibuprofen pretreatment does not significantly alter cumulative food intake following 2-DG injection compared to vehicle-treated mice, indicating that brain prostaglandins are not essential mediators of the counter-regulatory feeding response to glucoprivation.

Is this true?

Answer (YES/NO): YES